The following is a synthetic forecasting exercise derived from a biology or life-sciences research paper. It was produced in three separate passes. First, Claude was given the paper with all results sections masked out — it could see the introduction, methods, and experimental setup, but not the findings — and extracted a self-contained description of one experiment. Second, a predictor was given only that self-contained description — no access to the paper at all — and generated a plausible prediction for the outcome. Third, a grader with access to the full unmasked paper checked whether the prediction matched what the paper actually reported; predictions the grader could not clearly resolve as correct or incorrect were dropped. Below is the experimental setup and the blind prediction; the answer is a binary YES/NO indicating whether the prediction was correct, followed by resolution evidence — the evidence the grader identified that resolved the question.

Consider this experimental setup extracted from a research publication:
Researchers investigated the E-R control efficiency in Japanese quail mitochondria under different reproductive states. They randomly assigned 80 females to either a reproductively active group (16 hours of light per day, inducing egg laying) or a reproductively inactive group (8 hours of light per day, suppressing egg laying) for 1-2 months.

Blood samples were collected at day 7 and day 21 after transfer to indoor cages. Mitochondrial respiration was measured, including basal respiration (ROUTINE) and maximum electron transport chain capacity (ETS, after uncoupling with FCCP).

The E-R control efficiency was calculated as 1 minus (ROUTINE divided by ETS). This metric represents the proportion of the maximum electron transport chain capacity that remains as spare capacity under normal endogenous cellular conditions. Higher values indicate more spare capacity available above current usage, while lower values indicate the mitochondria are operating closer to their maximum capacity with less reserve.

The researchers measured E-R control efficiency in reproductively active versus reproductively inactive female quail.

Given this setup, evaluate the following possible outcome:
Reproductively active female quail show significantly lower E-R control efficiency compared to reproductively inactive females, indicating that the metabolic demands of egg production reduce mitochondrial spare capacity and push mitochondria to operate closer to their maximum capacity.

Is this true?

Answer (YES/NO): NO